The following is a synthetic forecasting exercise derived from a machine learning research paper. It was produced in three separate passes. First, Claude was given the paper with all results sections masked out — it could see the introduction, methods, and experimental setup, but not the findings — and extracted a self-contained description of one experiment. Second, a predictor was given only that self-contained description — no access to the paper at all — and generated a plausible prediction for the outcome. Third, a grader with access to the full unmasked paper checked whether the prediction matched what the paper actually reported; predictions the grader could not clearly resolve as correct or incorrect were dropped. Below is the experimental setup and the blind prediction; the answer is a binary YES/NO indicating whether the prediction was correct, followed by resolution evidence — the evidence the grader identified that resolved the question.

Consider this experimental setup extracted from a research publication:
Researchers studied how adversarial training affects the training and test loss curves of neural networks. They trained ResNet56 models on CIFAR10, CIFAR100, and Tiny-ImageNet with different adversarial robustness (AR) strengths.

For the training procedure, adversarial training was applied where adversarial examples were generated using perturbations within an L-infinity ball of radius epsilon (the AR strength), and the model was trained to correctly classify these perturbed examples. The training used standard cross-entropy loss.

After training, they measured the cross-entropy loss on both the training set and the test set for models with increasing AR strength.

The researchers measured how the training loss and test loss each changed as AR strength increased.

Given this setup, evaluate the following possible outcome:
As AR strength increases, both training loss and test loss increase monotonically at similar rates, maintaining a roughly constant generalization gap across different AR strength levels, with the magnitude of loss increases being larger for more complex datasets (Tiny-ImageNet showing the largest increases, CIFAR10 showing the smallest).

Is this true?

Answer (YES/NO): NO